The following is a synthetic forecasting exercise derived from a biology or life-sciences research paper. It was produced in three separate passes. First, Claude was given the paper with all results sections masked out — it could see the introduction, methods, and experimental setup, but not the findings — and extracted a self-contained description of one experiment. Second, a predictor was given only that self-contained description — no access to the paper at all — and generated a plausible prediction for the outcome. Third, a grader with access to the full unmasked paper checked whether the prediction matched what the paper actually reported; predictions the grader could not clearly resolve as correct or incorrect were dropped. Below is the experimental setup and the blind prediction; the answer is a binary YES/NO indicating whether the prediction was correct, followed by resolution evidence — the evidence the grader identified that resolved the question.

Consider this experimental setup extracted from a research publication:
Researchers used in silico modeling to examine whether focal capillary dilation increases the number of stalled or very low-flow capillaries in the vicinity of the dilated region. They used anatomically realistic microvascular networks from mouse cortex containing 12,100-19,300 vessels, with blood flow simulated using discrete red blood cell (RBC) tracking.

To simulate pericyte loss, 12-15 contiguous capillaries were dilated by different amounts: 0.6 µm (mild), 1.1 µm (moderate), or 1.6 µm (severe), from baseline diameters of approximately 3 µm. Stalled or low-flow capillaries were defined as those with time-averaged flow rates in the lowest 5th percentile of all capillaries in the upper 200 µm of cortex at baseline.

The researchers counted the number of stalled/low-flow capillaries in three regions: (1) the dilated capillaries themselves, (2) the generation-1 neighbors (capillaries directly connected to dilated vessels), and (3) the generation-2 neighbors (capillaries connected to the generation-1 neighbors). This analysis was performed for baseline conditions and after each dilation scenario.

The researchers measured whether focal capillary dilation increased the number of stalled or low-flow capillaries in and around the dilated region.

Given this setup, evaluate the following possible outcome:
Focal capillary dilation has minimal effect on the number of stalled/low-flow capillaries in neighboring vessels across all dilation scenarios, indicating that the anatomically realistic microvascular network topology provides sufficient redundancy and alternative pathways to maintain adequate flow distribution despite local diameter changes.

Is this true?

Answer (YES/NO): NO